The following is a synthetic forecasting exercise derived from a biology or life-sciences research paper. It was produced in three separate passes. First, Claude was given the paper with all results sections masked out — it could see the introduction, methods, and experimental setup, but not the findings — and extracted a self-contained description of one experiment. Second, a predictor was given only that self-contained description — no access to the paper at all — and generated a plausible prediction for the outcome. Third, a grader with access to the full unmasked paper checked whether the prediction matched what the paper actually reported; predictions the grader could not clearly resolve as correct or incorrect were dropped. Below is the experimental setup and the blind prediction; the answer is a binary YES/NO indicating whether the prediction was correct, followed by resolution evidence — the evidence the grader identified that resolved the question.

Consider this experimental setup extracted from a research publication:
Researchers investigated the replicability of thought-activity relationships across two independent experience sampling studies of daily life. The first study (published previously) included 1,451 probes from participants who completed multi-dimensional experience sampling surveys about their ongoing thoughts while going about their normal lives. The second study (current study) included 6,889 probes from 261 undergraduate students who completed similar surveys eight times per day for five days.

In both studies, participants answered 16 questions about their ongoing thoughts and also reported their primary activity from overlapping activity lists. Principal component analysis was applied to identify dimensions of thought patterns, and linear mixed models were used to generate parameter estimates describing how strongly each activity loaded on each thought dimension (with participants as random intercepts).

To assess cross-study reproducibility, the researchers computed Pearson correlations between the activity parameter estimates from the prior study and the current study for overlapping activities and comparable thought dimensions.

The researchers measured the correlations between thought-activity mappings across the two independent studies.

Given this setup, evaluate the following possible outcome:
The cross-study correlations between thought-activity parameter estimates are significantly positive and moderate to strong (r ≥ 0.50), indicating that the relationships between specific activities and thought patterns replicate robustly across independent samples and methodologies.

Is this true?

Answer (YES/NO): YES